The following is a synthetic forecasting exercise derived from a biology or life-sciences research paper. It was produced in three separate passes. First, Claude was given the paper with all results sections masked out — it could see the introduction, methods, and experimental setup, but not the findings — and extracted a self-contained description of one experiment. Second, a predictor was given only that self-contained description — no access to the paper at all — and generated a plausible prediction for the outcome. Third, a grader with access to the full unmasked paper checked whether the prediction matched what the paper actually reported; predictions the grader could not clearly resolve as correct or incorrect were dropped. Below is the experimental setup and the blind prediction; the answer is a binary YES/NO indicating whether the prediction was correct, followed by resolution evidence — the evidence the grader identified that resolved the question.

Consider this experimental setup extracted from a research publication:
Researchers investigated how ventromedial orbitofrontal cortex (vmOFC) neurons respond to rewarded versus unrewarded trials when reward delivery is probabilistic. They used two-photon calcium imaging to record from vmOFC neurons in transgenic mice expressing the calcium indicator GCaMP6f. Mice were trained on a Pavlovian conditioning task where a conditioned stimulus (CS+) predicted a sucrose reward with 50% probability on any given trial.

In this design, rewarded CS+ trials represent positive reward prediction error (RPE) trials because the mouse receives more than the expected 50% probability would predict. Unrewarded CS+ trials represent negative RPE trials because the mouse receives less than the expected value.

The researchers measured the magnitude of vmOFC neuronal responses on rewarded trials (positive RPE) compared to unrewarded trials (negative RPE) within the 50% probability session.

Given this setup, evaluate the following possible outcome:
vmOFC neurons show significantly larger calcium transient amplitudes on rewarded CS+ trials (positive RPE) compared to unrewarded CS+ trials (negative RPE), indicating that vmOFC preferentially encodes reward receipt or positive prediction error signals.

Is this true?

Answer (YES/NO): NO